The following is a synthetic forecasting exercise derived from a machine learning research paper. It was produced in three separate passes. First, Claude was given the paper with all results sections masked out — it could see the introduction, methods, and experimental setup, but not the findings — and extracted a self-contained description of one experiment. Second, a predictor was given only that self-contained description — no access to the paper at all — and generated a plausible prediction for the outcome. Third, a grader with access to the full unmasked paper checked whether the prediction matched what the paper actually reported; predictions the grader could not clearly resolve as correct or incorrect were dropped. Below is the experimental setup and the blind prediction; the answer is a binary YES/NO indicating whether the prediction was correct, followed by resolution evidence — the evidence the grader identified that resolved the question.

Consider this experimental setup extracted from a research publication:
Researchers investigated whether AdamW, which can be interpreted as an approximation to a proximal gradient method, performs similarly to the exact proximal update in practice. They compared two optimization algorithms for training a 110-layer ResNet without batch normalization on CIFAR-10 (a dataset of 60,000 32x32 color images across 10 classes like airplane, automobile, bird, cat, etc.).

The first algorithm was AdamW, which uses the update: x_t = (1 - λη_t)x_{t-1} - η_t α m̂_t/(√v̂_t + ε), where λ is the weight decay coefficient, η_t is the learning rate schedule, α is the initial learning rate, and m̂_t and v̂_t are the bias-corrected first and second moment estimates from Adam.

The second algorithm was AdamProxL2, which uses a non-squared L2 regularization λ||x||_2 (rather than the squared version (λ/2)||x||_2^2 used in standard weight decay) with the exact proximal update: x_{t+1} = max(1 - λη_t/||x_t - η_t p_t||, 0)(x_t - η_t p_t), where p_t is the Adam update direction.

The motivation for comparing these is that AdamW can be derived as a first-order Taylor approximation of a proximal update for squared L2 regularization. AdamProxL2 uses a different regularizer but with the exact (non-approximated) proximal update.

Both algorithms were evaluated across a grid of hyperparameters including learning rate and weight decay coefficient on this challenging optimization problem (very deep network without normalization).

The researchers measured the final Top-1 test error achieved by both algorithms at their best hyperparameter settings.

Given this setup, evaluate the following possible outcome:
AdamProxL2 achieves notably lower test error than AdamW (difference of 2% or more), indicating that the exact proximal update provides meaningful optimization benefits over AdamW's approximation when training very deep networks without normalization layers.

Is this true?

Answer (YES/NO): NO